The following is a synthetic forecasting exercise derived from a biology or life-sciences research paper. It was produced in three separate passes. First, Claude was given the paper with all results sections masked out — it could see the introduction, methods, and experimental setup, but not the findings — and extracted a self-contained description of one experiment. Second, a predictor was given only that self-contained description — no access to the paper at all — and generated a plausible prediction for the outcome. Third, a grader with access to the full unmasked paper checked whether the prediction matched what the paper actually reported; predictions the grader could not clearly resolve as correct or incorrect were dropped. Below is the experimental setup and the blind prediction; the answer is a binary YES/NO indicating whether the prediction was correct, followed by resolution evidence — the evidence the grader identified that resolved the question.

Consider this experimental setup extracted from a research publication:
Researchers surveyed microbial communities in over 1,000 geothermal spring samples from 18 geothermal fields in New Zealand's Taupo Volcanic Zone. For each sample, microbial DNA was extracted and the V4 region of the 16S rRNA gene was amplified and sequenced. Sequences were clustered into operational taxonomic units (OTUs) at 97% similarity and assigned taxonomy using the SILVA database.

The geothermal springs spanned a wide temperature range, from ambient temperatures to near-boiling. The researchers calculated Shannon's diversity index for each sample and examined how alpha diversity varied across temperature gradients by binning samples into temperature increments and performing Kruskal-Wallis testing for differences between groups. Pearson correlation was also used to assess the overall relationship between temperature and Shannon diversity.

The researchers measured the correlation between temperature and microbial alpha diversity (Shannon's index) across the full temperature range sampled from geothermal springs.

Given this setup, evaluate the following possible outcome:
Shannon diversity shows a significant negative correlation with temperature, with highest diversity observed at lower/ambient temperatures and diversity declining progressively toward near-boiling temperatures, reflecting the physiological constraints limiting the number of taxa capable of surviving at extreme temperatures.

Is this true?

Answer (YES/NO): NO